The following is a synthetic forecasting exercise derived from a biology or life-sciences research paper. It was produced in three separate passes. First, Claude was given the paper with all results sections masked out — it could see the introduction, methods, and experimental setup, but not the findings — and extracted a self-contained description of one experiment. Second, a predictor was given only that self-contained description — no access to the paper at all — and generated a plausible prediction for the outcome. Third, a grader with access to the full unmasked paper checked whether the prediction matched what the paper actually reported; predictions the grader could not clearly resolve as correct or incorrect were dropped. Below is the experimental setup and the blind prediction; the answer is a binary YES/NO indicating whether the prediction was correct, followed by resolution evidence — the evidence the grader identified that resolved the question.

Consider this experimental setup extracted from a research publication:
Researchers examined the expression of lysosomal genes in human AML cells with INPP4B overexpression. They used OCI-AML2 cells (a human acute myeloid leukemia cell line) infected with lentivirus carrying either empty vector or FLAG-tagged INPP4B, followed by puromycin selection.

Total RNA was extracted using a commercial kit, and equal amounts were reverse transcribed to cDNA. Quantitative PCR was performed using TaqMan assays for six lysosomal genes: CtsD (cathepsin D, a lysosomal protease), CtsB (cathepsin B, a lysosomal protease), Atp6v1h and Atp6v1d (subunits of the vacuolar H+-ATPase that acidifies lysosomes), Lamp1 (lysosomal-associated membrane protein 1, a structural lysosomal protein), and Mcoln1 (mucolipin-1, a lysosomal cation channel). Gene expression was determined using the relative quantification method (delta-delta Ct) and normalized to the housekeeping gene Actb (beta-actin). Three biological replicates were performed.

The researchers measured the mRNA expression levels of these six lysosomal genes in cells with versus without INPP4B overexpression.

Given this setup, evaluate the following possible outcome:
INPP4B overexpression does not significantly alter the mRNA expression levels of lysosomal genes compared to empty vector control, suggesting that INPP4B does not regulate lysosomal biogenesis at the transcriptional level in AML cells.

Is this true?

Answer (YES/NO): NO